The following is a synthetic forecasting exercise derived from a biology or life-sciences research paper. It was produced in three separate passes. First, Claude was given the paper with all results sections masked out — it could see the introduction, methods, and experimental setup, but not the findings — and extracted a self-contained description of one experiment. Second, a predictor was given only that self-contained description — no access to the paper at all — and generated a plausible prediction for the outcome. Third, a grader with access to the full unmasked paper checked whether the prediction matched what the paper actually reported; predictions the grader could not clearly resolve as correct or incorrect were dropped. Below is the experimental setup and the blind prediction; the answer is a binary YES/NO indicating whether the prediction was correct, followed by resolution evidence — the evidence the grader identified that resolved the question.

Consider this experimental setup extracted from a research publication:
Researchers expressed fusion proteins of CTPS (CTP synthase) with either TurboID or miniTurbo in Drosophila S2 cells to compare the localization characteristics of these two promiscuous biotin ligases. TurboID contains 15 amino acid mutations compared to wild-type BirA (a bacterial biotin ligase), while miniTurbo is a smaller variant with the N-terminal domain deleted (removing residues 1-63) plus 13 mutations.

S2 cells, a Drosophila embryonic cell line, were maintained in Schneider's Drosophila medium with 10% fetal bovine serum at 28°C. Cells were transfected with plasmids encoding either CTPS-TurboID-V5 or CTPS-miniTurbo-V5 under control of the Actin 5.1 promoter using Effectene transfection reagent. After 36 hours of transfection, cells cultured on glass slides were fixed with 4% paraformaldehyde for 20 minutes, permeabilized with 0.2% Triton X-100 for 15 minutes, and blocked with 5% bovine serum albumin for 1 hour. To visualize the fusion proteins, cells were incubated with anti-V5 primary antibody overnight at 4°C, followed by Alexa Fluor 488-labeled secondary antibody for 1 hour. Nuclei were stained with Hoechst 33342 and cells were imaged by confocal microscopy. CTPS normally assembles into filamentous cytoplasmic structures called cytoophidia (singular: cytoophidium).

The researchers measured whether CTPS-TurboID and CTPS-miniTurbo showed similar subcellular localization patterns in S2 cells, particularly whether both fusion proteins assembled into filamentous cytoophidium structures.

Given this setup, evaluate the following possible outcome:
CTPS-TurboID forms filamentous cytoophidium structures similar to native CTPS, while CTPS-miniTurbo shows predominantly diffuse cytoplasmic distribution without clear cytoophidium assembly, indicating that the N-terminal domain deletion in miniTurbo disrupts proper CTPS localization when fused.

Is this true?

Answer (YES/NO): YES